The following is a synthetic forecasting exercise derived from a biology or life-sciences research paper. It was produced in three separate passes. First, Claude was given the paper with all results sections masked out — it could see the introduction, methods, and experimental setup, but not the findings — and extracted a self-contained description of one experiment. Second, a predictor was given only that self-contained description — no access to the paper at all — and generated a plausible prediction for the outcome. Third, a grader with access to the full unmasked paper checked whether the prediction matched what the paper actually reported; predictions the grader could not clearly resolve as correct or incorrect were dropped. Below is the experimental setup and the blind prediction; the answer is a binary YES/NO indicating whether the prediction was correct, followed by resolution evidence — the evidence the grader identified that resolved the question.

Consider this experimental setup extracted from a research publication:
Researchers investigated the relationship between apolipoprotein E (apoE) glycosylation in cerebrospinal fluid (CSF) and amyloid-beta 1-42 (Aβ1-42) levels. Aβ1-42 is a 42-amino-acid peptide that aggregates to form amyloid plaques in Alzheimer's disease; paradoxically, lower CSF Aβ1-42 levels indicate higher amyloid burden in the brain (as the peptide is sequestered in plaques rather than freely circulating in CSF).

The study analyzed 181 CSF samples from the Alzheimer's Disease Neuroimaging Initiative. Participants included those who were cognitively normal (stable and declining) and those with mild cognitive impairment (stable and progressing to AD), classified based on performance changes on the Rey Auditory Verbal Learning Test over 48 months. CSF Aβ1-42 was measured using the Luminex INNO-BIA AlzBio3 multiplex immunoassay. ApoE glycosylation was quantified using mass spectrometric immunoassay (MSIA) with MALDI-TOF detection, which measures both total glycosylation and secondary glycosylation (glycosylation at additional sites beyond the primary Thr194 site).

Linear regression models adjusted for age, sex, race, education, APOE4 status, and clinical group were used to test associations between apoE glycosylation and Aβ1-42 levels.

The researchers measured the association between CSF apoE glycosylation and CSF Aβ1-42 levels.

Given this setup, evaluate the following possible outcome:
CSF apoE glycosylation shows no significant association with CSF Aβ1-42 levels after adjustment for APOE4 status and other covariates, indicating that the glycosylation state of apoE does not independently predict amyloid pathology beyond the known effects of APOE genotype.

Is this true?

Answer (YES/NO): YES